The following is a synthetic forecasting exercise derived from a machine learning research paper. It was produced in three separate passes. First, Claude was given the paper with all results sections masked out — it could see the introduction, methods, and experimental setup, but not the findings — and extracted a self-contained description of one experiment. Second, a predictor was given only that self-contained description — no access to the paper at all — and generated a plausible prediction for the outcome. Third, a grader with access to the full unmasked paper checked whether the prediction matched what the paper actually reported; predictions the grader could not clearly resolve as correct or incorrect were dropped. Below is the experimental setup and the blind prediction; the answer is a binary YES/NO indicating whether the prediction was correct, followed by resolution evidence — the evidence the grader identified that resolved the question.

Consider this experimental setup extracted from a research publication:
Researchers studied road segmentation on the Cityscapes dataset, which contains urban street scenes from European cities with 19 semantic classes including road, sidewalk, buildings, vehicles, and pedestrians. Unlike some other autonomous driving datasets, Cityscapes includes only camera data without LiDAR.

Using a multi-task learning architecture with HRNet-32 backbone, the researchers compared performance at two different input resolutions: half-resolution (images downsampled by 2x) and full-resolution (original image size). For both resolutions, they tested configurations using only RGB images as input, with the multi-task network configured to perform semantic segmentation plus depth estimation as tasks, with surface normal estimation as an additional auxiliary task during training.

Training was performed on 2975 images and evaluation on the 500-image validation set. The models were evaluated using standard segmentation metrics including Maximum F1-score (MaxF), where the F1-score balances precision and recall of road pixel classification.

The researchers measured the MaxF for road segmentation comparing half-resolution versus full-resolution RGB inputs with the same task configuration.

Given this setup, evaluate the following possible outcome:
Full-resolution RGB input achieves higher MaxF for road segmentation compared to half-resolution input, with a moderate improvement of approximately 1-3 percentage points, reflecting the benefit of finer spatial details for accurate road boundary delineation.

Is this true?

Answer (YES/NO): NO